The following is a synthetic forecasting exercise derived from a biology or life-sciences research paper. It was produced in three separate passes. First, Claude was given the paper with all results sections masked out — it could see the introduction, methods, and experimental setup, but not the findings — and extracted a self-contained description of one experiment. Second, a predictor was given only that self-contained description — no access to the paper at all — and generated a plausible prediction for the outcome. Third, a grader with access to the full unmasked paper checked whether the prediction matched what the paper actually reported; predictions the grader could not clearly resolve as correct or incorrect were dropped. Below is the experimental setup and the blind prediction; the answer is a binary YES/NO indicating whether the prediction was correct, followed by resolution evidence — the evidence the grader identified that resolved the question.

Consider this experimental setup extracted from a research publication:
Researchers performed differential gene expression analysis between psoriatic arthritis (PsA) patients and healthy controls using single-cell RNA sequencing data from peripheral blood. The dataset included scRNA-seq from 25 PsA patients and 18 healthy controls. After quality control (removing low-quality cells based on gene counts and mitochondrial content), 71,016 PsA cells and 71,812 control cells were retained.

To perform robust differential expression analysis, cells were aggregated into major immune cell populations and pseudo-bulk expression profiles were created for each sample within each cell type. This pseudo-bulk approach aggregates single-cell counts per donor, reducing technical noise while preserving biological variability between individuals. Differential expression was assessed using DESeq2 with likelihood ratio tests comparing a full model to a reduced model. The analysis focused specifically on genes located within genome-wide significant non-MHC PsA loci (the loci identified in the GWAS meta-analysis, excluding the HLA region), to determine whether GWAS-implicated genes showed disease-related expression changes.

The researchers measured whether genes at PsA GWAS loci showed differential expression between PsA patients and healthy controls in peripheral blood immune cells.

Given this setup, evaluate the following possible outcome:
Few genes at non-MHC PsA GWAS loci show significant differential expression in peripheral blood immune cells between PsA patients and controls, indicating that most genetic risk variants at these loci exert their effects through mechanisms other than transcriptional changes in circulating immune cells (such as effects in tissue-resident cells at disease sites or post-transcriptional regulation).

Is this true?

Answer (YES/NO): NO